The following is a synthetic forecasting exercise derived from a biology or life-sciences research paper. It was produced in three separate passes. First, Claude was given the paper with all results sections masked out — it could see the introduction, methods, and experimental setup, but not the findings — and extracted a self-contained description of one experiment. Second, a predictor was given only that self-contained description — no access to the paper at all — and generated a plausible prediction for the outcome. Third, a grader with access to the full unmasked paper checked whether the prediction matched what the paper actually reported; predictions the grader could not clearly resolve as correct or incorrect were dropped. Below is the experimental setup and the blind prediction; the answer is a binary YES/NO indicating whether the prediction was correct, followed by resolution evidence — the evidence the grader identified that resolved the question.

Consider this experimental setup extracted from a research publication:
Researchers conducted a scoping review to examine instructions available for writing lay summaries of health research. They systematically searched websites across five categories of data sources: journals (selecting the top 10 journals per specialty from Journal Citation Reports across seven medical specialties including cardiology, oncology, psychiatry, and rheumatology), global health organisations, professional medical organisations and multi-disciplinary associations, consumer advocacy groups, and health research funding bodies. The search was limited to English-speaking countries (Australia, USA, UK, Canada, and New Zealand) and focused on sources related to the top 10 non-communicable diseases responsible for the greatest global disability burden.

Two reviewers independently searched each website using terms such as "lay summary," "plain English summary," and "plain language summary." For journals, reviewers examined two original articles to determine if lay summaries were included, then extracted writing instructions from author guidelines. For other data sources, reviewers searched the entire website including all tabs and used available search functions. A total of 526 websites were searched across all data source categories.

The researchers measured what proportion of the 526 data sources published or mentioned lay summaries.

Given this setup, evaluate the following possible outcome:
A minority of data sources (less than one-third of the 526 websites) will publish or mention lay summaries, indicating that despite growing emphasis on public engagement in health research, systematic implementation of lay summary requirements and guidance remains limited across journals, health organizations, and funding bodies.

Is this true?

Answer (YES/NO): YES